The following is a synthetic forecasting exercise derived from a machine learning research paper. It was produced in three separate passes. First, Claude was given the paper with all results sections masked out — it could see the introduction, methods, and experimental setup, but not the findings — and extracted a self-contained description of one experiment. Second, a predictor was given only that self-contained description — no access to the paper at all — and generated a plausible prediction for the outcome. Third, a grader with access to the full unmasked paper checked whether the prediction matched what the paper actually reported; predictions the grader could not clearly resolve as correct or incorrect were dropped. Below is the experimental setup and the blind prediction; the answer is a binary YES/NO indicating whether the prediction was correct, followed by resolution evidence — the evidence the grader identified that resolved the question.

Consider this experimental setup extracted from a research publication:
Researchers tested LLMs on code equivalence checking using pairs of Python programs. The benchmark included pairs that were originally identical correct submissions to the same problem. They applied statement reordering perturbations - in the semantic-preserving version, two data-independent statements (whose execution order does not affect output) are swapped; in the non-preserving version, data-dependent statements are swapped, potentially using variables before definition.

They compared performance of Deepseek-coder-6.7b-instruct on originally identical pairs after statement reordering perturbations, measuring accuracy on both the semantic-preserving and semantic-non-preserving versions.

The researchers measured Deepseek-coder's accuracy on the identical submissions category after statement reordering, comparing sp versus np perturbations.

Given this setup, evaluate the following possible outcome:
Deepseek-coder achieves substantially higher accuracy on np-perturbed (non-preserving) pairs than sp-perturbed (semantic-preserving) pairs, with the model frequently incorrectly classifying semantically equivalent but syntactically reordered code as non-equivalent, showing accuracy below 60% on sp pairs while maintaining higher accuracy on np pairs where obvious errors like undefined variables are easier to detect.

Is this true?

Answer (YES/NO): NO